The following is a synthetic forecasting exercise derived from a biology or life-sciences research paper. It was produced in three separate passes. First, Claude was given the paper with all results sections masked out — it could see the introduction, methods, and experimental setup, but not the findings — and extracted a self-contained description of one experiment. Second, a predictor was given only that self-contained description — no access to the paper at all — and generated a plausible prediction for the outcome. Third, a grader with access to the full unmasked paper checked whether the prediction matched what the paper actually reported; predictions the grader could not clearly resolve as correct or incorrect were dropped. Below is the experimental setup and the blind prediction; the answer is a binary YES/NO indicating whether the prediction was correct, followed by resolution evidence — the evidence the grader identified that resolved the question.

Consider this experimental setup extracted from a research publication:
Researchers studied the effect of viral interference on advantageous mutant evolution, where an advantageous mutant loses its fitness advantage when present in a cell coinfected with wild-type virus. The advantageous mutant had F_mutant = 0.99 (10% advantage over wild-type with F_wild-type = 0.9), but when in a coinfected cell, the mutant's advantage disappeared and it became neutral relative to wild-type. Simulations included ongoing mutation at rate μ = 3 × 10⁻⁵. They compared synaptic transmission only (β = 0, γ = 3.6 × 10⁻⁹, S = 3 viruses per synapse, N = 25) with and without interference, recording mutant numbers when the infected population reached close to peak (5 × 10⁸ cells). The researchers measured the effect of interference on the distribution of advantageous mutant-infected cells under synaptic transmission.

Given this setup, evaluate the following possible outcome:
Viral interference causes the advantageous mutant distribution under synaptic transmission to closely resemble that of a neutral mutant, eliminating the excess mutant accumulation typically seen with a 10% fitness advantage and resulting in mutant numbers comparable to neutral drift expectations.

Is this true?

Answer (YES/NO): NO